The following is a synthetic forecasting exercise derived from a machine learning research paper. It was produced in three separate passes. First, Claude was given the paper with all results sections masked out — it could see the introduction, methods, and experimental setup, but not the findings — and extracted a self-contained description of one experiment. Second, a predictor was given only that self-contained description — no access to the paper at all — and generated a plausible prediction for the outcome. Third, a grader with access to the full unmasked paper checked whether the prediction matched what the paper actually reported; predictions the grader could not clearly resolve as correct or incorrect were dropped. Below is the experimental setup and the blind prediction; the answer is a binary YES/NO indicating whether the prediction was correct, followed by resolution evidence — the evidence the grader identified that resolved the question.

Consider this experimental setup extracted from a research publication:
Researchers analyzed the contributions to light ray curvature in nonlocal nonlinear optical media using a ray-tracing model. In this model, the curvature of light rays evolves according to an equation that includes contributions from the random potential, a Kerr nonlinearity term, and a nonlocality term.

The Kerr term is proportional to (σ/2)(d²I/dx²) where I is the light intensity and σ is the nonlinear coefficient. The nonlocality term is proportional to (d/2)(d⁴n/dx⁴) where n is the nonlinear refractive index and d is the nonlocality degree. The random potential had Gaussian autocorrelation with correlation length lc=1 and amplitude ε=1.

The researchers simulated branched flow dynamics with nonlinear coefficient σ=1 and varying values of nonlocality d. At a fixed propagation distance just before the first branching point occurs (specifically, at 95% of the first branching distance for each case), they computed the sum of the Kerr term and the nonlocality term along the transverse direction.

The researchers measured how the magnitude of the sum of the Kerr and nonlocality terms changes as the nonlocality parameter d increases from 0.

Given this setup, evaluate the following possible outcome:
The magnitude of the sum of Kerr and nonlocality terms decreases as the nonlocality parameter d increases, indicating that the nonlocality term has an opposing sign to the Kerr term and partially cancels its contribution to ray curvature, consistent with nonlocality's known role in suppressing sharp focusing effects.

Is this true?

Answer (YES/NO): YES